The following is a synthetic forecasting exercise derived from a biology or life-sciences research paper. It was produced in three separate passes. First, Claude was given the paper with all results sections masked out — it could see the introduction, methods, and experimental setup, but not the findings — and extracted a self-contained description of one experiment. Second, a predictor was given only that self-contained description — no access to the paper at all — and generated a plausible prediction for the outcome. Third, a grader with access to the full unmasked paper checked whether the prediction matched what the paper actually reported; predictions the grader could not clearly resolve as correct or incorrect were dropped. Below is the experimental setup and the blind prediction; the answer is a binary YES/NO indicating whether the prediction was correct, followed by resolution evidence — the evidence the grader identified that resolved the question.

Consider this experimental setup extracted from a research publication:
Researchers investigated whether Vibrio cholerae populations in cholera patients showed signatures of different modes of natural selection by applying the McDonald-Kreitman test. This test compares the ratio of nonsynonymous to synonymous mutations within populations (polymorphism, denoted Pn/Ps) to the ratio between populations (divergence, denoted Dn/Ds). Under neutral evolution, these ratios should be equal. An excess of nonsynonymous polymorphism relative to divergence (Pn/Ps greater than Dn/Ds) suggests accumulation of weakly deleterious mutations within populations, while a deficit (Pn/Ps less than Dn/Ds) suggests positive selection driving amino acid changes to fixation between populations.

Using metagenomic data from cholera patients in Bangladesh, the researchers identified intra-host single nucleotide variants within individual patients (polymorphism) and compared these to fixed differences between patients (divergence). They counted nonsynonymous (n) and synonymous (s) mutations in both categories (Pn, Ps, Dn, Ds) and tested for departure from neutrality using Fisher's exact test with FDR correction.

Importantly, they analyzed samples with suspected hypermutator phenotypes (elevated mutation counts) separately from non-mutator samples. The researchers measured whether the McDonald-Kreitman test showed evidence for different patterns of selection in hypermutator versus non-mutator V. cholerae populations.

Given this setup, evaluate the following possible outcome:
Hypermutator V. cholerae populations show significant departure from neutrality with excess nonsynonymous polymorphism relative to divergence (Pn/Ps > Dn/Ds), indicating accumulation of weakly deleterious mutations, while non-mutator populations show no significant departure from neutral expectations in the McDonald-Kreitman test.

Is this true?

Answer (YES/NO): NO